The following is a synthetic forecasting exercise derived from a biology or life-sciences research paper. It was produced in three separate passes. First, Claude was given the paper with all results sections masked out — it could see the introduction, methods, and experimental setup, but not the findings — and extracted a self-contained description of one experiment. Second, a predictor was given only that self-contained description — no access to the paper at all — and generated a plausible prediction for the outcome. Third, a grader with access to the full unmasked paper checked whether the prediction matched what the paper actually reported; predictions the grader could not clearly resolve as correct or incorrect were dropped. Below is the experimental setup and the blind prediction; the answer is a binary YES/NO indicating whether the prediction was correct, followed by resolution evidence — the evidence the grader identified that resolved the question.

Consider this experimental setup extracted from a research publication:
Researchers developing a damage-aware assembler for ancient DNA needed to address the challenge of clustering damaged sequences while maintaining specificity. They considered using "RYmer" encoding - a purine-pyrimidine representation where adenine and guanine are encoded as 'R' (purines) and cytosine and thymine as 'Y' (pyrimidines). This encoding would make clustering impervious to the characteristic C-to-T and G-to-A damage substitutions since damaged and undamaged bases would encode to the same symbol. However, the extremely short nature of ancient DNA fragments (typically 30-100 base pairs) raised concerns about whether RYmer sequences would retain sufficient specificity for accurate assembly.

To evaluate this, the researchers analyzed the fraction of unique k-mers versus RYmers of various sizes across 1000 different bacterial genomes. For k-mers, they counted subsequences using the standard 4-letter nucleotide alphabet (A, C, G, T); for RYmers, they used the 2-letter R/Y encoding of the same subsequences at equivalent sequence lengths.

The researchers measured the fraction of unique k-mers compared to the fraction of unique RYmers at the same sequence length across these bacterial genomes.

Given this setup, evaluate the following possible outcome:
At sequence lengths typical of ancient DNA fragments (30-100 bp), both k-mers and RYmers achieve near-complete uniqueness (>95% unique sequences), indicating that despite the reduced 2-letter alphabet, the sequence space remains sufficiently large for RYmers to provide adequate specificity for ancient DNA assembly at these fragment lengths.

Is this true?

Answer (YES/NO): NO